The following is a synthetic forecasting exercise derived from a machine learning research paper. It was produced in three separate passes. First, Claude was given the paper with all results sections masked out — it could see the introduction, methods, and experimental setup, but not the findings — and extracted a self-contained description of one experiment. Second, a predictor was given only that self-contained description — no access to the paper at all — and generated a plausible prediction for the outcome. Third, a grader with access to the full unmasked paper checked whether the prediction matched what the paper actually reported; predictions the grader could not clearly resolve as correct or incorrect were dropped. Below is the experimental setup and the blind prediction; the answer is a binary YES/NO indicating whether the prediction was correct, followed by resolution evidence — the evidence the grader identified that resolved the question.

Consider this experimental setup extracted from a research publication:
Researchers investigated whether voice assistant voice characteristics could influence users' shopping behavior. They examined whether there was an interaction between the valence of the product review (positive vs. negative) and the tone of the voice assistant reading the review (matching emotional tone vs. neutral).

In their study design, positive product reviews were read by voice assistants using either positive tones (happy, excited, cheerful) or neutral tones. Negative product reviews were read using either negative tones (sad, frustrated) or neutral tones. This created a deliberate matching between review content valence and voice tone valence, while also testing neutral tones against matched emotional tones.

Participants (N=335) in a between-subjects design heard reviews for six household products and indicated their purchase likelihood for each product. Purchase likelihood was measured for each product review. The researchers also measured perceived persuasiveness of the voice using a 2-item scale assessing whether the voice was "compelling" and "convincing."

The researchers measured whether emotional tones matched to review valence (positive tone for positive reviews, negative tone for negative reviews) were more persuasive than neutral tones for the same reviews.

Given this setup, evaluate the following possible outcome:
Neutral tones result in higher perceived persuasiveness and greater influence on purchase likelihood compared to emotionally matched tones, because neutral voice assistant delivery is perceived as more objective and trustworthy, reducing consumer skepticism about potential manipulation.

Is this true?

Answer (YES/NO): NO